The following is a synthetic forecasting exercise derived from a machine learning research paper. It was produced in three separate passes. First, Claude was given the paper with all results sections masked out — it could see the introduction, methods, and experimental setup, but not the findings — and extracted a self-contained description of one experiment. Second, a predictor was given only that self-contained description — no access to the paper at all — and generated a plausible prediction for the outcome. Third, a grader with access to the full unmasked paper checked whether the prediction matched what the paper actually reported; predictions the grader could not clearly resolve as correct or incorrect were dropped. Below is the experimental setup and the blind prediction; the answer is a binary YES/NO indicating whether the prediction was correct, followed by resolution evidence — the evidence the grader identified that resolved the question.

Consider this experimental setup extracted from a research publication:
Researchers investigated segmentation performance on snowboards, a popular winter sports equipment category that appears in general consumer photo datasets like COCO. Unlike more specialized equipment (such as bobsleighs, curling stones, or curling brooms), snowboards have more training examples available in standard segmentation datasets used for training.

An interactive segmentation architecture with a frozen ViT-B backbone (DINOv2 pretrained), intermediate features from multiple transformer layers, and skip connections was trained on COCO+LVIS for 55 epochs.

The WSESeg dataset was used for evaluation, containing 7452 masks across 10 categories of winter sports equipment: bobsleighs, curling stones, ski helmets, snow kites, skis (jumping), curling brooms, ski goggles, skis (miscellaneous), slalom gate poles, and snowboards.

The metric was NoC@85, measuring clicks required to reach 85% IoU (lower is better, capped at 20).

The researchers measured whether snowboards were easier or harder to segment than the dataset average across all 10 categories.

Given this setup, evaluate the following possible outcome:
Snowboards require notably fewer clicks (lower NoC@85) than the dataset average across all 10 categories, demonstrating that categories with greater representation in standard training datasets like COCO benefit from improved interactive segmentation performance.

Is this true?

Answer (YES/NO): NO